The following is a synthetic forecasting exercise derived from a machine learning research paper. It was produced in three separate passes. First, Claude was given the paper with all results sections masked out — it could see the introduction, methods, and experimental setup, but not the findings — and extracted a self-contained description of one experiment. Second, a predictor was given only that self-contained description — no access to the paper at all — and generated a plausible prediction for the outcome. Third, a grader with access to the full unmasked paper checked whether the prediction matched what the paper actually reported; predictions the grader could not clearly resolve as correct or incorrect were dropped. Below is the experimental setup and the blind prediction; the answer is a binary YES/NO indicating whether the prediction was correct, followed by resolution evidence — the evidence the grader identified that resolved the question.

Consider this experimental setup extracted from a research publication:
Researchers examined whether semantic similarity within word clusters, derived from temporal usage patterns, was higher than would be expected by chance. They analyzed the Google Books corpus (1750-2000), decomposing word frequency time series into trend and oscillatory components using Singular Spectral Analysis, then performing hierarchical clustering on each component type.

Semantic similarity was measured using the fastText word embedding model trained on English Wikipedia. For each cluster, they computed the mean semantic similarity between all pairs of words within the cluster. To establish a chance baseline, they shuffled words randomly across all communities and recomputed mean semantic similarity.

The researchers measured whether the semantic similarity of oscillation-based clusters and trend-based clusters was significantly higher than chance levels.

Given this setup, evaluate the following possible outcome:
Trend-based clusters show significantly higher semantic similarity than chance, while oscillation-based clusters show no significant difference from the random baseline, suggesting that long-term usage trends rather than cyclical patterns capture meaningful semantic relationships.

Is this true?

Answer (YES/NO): NO